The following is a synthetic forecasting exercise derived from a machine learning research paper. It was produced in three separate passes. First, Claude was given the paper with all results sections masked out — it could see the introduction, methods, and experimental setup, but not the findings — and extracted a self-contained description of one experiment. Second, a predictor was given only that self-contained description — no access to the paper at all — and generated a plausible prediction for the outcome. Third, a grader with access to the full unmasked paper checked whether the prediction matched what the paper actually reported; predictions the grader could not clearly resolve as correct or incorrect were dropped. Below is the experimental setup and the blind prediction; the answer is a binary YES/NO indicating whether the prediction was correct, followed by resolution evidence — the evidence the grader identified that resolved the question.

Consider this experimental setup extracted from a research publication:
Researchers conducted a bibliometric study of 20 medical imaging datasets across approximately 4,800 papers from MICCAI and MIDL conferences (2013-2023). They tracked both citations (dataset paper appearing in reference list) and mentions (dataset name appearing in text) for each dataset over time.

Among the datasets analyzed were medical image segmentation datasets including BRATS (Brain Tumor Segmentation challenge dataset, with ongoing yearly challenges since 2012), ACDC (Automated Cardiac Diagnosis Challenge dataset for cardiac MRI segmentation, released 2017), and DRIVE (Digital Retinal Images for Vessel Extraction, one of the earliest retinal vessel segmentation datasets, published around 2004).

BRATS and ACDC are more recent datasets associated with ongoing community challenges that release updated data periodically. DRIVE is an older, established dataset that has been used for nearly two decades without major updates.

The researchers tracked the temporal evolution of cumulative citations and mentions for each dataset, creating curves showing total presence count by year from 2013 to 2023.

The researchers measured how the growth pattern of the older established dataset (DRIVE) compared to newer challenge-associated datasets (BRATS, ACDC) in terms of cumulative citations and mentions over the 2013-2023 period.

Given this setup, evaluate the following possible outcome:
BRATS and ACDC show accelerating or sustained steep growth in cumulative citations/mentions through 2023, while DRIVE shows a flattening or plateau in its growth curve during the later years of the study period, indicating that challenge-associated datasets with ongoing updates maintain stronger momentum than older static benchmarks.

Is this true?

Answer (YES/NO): YES